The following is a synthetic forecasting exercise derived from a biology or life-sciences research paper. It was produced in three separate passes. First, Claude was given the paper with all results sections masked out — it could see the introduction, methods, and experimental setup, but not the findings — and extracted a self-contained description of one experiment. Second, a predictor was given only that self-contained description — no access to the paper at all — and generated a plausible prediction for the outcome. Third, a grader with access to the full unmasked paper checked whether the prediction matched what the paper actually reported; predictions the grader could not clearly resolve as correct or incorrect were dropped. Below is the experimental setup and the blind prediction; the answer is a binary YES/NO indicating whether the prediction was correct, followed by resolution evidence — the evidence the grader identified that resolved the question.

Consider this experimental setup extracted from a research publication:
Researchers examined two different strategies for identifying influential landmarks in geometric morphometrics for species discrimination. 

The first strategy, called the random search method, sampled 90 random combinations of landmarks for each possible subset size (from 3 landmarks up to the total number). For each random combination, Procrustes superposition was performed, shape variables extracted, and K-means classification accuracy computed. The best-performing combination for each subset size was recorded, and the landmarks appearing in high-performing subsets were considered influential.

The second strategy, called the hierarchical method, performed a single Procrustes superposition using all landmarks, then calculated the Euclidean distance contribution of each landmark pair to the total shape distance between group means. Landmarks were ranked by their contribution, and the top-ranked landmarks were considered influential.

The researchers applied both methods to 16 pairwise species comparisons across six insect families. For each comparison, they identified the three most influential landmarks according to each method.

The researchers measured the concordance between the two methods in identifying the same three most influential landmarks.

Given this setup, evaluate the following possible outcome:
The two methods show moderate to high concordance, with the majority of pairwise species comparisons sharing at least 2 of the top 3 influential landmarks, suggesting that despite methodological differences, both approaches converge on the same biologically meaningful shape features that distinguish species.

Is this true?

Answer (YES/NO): YES